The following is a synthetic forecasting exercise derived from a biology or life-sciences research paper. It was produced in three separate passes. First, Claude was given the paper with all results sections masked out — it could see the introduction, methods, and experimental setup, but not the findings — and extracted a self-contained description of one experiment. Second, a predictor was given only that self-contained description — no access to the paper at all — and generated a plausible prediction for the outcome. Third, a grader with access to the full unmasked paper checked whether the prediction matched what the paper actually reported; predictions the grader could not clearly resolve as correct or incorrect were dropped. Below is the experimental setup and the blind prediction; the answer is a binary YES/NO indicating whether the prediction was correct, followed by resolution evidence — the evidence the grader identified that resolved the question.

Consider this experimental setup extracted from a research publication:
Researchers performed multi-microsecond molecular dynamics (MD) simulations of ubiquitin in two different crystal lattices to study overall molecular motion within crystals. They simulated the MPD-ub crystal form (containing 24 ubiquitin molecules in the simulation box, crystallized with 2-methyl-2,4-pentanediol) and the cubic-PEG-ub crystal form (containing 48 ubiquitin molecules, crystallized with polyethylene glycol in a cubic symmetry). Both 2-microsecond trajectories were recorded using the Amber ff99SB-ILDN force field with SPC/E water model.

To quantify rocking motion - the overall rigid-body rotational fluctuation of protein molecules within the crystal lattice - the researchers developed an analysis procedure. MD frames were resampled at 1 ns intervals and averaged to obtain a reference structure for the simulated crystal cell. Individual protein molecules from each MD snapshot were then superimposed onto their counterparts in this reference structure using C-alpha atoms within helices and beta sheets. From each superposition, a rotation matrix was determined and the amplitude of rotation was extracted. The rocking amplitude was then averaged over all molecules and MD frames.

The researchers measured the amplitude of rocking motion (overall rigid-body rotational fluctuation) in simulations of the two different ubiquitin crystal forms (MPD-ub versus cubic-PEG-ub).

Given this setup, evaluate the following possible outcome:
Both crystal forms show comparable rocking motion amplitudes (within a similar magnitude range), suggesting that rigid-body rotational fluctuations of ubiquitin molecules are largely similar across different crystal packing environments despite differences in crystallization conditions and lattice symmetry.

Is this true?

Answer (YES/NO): NO